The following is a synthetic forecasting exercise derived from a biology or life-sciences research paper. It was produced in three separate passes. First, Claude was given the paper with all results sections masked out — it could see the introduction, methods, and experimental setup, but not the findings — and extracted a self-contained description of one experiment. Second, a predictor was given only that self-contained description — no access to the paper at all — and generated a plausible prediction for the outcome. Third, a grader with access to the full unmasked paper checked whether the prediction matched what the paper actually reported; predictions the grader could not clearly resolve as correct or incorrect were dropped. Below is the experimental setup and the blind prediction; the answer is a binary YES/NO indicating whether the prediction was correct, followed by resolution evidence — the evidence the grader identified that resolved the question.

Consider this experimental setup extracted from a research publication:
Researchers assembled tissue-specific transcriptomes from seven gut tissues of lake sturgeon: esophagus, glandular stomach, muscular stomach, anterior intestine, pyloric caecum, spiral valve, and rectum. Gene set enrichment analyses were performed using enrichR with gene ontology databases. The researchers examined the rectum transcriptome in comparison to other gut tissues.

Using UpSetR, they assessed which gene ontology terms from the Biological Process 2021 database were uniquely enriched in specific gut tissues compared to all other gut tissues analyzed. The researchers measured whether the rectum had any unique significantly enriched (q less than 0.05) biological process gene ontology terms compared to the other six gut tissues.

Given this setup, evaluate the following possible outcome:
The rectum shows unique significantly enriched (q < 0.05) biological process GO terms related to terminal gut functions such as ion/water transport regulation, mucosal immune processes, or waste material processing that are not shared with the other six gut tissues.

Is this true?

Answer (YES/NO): NO